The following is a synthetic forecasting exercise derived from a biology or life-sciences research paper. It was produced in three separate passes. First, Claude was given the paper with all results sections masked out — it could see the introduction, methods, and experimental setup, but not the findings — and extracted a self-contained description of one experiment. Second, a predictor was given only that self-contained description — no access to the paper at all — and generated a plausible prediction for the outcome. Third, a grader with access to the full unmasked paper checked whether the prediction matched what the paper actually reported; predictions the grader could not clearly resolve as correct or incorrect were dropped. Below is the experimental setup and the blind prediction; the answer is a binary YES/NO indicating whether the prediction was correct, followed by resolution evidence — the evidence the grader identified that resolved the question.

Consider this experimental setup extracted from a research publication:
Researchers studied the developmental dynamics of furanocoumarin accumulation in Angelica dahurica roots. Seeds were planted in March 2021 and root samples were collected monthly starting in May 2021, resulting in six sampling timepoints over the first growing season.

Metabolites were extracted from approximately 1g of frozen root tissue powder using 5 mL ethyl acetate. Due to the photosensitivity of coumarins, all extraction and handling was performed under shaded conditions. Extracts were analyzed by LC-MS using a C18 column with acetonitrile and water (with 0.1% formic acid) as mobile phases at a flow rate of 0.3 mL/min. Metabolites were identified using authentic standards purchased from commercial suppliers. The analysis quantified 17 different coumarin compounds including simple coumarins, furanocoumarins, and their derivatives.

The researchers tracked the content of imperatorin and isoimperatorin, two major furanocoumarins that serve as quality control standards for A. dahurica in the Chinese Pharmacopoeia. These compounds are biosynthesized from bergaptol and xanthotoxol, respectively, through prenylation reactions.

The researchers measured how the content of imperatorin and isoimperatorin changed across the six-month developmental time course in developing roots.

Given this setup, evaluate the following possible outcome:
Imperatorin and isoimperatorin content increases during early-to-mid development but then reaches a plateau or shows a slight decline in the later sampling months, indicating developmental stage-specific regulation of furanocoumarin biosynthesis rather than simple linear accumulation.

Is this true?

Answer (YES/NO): NO